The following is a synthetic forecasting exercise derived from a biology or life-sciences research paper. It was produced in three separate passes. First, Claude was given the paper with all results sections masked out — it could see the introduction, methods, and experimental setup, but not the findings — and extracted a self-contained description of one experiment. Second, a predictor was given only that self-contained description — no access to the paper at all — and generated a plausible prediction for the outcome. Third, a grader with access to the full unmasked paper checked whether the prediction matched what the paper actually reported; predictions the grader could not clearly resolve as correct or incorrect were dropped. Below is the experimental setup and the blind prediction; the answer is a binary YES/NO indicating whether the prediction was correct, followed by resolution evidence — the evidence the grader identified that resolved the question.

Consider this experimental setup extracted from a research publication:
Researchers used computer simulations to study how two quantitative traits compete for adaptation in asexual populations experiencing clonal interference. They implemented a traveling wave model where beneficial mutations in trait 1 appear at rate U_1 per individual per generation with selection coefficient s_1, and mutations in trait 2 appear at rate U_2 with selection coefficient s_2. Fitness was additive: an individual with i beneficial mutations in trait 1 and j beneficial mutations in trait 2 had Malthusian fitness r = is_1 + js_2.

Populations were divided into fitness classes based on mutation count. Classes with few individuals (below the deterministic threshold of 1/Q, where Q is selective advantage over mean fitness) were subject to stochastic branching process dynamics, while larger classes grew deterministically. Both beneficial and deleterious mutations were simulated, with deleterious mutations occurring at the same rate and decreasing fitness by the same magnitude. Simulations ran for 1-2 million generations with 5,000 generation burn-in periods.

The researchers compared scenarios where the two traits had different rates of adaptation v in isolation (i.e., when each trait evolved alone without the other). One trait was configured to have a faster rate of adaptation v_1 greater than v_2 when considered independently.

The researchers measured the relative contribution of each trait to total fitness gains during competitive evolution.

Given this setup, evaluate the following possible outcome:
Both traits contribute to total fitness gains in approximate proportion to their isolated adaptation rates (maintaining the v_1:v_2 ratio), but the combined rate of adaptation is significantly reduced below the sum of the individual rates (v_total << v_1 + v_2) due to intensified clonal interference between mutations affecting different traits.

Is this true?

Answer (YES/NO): NO